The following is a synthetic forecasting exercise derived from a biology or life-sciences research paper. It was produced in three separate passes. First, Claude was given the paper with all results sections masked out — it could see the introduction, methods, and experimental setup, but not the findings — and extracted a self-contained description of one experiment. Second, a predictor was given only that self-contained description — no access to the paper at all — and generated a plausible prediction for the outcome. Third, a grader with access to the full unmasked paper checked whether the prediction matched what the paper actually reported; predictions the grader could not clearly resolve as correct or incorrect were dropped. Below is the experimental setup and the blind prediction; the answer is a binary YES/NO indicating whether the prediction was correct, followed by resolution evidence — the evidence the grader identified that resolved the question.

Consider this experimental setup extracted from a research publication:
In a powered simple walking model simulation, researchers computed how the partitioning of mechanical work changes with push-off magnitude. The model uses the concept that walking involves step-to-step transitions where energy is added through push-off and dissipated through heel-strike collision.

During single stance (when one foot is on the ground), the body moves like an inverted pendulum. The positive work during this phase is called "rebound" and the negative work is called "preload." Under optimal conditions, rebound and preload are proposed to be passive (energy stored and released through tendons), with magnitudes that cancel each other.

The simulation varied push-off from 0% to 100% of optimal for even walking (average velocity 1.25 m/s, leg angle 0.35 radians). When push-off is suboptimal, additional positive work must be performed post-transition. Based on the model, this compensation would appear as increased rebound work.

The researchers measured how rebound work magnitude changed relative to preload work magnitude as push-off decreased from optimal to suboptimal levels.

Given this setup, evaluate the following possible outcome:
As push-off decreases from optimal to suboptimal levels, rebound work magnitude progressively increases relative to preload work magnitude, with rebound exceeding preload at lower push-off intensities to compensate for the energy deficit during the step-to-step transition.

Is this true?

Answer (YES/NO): YES